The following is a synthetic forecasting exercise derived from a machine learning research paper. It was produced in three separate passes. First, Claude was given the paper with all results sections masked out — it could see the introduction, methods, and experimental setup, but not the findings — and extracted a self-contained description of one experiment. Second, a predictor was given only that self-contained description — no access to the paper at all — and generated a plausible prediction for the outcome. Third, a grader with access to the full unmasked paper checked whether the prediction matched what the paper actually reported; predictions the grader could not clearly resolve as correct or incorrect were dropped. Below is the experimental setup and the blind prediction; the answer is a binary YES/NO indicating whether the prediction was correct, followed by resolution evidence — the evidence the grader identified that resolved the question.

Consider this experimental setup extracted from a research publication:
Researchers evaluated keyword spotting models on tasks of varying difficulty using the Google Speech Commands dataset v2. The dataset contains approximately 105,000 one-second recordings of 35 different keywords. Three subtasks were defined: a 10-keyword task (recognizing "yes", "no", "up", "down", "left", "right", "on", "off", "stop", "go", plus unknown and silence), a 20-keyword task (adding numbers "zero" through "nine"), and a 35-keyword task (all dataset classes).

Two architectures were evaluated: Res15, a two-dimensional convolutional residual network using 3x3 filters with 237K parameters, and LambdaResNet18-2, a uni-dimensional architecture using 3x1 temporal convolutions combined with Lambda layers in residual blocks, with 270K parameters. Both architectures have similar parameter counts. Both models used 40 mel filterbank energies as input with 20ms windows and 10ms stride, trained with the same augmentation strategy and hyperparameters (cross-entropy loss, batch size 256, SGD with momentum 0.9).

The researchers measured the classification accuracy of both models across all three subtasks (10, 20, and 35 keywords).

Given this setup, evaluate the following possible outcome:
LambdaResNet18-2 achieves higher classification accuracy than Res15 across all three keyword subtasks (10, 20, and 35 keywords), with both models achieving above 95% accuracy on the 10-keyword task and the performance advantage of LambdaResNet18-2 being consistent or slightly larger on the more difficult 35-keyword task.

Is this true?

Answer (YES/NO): NO